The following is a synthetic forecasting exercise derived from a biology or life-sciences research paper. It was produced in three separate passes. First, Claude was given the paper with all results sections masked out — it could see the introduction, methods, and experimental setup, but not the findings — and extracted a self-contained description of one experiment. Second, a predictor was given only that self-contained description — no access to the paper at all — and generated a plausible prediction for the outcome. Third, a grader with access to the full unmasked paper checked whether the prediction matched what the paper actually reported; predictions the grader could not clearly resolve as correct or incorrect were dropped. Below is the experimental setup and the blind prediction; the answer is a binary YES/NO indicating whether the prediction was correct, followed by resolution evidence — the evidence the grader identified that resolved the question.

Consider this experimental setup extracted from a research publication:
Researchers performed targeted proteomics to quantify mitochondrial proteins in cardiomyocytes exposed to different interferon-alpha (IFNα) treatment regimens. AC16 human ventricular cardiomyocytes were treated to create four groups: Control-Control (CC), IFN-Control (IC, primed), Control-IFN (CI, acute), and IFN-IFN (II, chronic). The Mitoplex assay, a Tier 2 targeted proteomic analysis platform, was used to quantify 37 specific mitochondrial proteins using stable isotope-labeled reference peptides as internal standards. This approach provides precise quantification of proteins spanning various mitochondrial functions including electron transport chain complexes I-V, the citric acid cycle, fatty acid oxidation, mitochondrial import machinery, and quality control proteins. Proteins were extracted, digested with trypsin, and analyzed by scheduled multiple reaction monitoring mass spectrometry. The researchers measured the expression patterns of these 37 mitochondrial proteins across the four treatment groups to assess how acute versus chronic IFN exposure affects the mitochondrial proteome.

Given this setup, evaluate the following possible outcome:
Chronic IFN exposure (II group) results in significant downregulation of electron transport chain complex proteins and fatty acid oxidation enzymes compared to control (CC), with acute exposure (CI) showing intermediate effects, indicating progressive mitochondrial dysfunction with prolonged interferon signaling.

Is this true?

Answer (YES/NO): NO